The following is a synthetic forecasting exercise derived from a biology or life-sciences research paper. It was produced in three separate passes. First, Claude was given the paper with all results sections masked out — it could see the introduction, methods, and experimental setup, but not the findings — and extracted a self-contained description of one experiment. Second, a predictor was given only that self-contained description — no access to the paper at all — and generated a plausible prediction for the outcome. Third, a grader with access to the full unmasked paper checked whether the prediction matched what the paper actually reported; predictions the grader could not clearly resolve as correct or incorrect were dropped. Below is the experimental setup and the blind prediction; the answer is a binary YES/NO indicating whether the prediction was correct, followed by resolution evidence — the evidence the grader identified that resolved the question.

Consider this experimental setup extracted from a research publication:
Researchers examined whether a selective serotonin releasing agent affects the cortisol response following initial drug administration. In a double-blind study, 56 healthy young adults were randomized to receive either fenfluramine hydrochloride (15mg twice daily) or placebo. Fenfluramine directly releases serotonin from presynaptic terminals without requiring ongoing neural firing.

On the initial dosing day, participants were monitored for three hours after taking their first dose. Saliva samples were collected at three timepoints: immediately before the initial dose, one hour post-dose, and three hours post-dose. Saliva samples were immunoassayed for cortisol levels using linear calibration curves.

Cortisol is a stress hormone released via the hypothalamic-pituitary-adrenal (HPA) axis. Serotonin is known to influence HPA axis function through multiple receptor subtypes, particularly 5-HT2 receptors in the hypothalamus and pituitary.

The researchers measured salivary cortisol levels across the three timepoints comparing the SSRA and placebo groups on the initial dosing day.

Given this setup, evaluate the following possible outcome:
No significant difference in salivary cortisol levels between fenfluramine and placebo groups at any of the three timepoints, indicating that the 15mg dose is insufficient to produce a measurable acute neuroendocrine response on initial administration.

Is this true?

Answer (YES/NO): YES